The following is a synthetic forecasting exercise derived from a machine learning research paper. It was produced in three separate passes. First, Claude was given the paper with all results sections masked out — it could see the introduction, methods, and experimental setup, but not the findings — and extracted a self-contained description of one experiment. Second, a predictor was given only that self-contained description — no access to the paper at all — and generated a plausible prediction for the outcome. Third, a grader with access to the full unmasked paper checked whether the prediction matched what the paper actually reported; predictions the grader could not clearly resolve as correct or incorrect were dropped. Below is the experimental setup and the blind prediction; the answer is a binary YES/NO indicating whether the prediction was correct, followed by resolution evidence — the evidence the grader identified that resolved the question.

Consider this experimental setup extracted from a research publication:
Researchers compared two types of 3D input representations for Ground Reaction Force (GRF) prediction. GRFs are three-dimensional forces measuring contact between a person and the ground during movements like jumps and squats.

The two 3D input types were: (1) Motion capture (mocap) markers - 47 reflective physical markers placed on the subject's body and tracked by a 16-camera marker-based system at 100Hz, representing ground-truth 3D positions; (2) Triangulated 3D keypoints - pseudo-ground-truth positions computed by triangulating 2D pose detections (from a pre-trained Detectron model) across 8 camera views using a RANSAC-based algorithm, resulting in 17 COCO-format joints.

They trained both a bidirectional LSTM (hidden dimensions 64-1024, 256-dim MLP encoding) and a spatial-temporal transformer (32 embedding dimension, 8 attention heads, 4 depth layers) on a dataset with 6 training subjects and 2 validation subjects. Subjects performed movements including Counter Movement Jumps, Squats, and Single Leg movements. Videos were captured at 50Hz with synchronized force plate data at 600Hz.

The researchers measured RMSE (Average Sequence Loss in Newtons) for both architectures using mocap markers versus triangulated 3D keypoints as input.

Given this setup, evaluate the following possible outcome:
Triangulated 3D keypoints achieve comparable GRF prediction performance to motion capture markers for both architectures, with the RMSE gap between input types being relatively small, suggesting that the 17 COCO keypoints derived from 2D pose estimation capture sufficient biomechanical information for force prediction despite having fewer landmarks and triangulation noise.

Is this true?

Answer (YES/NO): YES